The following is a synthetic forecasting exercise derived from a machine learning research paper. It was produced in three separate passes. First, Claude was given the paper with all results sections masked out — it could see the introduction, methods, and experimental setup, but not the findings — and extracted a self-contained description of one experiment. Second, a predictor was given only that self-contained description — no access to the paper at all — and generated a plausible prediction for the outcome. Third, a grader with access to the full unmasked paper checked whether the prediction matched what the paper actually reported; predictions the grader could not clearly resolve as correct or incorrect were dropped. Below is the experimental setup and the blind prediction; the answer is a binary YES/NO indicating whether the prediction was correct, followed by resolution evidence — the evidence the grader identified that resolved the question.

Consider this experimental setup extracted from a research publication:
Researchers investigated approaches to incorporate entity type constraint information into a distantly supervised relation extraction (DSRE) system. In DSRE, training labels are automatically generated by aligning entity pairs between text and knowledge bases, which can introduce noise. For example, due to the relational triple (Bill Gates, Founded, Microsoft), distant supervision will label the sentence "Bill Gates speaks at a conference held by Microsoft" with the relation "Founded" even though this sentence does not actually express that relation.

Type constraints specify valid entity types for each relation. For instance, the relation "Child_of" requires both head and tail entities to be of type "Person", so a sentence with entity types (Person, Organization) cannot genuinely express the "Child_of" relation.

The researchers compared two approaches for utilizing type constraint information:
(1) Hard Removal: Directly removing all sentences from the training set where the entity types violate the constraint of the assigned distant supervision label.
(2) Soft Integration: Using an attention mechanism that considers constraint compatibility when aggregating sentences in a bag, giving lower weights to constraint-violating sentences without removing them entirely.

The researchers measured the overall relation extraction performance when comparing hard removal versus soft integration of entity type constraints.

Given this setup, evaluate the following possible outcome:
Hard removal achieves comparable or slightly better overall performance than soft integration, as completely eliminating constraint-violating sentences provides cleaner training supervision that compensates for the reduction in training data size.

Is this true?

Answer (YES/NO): NO